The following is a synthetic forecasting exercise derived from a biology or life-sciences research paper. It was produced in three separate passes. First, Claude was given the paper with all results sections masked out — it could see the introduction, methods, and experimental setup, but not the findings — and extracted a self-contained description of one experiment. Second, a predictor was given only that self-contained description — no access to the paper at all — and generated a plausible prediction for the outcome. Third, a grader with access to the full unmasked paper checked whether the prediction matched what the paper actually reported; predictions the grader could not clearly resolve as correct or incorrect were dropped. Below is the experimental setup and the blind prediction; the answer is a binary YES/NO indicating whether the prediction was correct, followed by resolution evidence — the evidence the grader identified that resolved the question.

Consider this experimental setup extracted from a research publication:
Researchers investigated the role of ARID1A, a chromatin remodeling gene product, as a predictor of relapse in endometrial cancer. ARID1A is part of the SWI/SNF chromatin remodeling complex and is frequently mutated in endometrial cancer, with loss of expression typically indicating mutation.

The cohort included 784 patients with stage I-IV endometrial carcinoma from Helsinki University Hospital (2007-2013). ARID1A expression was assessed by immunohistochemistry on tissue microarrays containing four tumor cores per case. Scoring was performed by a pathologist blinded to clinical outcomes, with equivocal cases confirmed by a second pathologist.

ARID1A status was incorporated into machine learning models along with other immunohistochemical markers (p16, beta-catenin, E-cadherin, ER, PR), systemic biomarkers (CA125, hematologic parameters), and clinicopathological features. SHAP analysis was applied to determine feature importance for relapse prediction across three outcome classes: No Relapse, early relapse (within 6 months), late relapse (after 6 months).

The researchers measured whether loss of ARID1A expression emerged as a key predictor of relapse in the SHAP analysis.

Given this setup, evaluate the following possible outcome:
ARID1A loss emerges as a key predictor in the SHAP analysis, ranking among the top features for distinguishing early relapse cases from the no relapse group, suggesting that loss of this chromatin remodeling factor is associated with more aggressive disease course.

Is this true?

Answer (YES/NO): YES